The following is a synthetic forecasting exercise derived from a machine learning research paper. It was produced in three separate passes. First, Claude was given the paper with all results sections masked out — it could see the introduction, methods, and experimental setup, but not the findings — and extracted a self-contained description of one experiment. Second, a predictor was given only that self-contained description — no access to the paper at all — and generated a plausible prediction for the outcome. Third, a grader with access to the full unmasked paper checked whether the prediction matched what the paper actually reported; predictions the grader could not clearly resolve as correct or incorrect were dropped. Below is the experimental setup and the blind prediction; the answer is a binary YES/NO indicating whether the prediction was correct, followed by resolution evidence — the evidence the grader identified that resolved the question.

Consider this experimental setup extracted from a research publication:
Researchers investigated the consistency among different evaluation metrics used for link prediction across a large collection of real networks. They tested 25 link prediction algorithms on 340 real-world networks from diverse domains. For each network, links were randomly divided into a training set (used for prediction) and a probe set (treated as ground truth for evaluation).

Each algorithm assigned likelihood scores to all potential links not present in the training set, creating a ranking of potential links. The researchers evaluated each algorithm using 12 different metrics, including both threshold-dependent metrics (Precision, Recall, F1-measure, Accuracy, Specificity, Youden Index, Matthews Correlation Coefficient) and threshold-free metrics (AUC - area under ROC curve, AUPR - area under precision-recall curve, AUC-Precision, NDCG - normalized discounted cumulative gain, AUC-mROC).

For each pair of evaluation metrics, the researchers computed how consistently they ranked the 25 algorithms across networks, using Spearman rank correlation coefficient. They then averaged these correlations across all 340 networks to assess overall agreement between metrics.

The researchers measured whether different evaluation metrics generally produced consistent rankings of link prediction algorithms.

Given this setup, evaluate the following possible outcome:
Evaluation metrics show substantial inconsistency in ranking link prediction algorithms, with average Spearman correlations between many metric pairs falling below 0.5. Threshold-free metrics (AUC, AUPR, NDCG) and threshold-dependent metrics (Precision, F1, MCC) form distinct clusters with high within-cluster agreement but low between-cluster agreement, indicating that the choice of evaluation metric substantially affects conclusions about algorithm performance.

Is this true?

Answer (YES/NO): NO